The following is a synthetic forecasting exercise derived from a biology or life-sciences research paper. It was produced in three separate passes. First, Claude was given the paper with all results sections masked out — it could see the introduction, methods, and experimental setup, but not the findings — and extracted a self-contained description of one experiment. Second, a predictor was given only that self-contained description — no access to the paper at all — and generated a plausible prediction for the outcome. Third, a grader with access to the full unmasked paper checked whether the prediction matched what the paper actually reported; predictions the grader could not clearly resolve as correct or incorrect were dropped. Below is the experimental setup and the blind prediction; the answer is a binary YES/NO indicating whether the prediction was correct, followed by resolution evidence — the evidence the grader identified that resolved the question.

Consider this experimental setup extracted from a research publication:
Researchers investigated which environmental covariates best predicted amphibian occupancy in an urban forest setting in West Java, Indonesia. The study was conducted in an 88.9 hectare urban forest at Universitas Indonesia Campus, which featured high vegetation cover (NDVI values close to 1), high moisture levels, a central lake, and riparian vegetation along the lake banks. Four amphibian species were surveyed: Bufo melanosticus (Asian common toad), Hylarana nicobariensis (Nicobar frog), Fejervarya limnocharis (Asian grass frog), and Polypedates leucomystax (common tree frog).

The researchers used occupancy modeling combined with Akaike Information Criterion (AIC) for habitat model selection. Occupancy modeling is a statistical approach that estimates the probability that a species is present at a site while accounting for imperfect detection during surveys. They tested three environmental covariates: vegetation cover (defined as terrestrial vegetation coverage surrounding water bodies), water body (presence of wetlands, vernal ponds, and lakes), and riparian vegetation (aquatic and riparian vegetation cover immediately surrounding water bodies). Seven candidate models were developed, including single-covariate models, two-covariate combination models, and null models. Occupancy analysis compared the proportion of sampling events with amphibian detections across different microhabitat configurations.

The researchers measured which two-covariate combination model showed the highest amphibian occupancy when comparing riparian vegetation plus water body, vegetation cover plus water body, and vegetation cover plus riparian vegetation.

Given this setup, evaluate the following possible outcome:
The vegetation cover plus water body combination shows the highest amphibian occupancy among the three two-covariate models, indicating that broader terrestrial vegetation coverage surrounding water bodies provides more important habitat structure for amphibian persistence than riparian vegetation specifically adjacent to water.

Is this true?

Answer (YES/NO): NO